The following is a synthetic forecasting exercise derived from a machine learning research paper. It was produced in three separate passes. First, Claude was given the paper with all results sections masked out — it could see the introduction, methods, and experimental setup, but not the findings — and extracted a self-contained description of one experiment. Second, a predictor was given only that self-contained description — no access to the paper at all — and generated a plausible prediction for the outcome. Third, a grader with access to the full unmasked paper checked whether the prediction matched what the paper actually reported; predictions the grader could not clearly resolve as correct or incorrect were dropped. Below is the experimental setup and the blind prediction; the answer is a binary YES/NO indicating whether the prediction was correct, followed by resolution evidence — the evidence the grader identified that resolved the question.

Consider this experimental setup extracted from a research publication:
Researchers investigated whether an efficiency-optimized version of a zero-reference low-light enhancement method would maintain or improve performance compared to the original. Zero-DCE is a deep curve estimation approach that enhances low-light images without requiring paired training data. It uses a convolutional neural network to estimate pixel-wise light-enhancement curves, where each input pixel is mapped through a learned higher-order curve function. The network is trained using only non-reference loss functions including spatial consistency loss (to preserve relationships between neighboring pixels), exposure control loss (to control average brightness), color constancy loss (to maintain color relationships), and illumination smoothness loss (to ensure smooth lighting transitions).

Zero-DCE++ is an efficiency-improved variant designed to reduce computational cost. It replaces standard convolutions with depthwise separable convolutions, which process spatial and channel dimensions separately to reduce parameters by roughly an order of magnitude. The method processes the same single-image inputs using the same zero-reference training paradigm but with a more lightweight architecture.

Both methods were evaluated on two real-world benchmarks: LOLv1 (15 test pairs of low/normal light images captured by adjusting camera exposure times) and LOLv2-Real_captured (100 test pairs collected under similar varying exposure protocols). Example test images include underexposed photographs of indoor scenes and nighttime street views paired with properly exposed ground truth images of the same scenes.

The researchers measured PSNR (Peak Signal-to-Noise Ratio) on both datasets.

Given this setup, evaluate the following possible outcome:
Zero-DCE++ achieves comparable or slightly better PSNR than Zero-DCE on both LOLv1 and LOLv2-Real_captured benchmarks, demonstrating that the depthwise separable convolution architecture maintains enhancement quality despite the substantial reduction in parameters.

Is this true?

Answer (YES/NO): NO